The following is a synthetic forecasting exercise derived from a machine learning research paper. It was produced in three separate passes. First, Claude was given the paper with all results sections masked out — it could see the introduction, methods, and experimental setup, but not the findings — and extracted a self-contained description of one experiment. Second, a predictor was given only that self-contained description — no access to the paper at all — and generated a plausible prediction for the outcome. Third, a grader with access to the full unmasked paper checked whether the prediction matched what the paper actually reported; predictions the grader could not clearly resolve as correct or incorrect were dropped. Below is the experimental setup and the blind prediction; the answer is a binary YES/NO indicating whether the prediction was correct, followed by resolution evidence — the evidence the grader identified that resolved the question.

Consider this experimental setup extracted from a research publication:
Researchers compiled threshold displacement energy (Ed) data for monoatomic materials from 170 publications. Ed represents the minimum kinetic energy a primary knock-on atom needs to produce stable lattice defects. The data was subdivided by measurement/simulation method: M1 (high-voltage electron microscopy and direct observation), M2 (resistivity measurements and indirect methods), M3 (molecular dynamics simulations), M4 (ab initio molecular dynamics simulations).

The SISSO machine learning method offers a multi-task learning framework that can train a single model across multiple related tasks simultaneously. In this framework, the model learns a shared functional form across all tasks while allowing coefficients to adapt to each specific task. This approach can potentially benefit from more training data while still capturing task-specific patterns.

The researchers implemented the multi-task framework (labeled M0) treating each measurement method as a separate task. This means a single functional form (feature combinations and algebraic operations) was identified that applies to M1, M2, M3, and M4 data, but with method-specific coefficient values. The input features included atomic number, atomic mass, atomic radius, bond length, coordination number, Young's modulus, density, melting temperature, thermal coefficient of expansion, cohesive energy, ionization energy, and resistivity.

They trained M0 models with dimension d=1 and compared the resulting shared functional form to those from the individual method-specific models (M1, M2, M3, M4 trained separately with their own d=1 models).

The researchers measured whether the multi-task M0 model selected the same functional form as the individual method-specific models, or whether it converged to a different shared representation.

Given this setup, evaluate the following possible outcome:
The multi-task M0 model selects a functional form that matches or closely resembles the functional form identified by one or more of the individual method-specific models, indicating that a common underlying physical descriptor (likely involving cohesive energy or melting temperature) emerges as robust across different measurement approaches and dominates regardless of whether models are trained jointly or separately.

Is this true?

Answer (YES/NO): NO